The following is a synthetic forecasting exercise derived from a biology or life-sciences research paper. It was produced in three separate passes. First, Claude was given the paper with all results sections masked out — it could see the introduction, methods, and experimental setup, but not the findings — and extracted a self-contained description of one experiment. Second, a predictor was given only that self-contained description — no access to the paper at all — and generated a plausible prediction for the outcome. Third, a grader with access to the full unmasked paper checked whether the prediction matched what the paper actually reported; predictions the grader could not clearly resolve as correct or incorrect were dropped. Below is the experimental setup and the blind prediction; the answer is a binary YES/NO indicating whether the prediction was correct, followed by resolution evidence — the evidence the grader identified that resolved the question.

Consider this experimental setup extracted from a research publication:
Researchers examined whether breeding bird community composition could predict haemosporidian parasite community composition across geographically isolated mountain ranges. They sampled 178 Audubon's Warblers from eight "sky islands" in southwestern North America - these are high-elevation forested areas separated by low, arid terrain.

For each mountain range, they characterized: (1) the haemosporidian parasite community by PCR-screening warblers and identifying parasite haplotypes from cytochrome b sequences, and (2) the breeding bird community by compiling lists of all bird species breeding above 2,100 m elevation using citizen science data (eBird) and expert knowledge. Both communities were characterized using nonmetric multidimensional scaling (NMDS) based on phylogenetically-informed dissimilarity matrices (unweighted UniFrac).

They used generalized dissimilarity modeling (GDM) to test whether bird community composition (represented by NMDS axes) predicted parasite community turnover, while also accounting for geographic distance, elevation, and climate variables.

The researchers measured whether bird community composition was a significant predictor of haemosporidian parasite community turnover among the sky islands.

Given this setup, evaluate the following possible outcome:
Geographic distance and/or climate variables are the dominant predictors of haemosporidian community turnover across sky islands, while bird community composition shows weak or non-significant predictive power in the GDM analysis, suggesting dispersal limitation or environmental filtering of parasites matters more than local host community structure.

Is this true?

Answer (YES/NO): NO